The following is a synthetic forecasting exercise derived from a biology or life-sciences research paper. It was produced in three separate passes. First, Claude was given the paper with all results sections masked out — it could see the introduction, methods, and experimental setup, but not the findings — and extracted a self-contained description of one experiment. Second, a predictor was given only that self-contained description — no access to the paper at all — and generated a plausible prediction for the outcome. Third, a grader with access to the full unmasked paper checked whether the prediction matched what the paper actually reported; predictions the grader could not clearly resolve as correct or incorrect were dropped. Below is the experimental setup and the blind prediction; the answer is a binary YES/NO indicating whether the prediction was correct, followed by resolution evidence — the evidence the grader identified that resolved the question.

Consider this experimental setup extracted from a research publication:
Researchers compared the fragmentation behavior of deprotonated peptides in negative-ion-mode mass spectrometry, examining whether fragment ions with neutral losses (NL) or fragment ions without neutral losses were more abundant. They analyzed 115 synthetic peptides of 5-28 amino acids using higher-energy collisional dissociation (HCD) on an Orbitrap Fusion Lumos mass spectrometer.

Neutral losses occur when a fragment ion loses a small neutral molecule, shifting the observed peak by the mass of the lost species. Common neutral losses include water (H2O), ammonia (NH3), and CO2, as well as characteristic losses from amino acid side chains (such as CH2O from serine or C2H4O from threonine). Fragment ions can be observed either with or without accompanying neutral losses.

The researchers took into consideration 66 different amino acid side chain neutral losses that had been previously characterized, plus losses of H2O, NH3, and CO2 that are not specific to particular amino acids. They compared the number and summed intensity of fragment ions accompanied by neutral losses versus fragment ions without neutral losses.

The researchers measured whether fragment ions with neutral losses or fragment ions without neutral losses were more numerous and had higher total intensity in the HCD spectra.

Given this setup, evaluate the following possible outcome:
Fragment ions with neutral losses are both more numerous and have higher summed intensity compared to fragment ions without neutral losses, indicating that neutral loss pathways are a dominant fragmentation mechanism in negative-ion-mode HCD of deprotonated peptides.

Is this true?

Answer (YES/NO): YES